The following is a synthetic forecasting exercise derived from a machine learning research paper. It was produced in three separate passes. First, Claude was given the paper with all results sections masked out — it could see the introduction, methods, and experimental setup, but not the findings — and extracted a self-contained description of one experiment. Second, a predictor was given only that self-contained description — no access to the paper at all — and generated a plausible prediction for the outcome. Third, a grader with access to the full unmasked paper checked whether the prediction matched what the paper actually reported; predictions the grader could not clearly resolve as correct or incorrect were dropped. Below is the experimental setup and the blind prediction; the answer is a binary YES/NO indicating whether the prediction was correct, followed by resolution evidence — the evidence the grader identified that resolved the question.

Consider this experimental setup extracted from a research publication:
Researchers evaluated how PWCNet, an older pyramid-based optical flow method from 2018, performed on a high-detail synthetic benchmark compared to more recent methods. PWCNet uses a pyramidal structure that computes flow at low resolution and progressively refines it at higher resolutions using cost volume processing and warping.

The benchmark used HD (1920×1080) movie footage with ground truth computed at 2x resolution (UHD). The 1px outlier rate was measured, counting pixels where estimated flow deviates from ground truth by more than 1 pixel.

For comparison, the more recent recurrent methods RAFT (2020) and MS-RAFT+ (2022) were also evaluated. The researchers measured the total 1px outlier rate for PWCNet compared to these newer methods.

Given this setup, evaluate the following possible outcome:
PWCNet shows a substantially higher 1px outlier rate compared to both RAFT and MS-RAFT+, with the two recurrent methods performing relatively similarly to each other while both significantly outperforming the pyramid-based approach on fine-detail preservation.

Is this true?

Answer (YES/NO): YES